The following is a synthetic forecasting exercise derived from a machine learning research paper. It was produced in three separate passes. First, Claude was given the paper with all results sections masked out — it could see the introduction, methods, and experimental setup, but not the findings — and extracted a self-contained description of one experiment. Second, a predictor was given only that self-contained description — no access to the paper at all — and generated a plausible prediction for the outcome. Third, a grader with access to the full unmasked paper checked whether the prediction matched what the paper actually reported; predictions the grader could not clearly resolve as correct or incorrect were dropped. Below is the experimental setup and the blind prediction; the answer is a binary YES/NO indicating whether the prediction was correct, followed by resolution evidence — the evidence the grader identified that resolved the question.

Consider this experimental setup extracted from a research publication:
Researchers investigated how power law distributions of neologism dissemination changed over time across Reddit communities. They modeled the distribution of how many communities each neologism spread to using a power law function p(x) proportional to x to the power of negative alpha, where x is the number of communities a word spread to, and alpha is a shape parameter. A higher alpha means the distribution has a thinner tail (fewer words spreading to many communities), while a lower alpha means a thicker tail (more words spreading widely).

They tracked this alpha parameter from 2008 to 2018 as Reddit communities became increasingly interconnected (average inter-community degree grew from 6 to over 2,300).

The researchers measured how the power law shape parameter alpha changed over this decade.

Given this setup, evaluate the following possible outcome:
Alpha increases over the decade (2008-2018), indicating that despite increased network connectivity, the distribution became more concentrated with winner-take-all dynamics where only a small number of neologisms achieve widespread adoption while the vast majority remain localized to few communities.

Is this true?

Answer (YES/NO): NO